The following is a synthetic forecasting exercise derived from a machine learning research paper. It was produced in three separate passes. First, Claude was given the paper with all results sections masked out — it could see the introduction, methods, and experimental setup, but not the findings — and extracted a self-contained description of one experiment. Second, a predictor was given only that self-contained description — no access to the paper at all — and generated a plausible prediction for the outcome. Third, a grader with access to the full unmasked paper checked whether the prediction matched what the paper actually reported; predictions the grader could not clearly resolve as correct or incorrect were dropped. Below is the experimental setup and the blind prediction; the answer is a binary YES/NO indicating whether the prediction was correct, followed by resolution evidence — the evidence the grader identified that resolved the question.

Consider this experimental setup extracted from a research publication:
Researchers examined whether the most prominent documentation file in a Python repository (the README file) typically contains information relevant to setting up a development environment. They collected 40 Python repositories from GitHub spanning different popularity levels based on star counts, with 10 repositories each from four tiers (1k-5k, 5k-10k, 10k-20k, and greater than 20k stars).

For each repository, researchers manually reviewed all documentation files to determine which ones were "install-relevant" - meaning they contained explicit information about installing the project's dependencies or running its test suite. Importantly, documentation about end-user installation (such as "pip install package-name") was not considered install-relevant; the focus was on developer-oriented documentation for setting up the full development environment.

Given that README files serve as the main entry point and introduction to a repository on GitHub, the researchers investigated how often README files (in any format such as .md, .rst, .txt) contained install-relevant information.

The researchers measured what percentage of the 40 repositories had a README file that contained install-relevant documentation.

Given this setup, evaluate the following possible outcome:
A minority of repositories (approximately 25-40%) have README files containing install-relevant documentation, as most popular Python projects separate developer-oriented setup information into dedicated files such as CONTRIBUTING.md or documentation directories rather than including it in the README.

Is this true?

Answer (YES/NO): YES